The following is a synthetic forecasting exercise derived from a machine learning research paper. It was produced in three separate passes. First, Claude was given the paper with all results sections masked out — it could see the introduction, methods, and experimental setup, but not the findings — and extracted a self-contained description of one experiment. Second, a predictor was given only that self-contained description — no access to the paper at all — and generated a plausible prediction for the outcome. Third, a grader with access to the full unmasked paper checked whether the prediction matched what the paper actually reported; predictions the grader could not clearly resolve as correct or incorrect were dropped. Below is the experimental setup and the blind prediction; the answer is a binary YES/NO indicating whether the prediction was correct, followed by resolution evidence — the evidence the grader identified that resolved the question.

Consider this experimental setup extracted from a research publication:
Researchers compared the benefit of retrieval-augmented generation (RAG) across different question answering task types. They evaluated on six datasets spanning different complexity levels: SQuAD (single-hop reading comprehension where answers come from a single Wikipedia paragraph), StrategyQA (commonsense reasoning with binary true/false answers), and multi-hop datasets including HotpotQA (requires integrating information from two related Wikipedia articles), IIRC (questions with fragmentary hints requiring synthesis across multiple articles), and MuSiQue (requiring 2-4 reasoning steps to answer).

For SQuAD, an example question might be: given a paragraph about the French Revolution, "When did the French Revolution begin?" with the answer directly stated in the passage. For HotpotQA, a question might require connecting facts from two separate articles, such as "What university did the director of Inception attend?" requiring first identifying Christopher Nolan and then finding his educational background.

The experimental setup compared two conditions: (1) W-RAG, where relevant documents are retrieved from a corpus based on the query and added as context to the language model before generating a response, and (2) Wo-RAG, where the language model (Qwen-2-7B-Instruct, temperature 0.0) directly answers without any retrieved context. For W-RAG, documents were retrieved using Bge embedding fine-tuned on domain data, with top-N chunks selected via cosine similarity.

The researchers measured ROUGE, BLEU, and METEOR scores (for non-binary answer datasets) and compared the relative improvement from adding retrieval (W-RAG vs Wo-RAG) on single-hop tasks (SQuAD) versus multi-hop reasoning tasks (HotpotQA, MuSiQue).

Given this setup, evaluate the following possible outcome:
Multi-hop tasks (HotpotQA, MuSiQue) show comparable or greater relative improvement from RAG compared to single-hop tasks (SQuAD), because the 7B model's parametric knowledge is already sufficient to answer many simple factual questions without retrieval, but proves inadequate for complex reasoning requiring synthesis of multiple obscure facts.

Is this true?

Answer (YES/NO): NO